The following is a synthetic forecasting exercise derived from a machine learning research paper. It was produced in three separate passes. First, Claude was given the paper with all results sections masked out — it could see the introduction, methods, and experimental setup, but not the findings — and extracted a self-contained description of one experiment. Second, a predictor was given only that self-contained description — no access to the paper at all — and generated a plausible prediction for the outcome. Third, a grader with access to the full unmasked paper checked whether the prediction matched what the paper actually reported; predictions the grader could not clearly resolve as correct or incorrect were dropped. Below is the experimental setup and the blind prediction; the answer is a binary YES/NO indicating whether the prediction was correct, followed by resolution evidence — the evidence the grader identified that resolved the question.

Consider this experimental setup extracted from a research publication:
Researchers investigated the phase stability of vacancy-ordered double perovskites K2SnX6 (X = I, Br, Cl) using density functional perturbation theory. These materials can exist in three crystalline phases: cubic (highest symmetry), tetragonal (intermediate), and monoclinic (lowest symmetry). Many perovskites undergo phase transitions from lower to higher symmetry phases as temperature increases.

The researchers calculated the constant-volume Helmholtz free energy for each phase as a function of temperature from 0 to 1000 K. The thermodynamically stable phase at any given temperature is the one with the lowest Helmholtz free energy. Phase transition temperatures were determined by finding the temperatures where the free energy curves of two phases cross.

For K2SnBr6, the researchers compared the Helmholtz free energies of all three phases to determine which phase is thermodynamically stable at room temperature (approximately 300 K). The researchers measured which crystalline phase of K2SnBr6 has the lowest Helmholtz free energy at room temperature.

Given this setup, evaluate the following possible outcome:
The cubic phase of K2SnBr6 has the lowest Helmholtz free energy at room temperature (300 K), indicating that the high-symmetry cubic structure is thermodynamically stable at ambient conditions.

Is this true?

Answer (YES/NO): NO